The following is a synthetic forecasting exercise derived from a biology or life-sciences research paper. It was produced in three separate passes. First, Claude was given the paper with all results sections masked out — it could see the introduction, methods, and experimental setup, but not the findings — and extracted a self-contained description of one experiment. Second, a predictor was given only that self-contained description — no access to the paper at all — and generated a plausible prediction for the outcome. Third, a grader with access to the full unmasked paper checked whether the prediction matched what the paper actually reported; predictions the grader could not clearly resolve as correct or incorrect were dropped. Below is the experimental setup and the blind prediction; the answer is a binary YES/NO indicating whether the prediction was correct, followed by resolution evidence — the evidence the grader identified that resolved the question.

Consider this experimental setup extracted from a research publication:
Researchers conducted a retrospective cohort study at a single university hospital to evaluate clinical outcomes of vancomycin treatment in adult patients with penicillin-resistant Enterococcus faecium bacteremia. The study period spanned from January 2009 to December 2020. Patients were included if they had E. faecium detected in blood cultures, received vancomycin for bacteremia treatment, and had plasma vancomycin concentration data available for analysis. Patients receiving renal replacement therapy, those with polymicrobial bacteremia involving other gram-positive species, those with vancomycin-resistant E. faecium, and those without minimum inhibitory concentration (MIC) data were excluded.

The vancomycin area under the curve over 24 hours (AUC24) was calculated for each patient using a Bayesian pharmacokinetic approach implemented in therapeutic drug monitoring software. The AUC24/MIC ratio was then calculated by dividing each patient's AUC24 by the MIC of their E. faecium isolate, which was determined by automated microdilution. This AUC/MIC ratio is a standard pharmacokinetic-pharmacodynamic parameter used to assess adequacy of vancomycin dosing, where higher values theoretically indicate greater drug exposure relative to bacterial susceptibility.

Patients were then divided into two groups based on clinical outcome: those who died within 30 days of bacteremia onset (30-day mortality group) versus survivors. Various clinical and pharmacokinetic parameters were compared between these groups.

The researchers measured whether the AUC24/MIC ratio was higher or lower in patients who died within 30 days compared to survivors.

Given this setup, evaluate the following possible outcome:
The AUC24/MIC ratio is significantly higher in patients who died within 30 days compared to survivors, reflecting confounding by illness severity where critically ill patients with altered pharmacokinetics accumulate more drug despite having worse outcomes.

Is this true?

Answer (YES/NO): NO